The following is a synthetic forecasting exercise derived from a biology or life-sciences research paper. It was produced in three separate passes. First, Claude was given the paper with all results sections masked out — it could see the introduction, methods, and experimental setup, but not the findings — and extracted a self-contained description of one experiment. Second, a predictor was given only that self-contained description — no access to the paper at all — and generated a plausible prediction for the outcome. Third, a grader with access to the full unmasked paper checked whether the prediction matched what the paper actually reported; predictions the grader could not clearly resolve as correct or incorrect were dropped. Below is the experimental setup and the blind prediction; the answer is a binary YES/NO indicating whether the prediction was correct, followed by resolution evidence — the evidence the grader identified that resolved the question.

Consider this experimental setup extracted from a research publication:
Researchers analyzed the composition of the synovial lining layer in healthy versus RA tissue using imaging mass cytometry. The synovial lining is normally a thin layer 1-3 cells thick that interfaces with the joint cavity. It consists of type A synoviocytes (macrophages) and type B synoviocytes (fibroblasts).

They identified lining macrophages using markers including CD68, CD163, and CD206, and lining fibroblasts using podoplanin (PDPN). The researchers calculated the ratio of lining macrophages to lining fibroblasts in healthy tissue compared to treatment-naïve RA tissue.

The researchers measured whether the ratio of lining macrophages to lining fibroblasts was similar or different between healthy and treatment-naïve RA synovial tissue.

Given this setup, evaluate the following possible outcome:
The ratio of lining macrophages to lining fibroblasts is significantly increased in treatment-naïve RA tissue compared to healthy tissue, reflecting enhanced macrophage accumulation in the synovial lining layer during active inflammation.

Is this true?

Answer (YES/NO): NO